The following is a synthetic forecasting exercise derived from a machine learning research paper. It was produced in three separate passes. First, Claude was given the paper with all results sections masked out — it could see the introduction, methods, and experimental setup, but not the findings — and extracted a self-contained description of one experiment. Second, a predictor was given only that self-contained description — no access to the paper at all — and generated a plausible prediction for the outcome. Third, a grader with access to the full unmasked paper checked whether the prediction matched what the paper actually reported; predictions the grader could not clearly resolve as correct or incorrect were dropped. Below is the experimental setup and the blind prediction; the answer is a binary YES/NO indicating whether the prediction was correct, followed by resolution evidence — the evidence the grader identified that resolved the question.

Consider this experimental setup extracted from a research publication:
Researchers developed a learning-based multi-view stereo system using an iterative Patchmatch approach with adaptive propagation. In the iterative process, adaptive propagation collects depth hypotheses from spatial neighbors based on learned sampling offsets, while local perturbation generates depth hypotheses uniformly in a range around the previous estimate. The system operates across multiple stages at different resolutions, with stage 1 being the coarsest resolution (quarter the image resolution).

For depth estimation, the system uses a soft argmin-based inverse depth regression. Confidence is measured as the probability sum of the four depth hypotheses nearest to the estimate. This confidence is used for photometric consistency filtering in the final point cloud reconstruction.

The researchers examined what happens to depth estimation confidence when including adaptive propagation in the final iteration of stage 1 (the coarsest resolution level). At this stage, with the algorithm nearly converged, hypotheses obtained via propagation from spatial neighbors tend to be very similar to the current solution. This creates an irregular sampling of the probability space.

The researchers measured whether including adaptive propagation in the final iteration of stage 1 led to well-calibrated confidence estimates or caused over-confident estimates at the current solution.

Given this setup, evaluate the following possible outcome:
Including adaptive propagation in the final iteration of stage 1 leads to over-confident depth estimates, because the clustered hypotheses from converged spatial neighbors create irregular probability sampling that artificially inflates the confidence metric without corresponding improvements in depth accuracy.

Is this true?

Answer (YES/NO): YES